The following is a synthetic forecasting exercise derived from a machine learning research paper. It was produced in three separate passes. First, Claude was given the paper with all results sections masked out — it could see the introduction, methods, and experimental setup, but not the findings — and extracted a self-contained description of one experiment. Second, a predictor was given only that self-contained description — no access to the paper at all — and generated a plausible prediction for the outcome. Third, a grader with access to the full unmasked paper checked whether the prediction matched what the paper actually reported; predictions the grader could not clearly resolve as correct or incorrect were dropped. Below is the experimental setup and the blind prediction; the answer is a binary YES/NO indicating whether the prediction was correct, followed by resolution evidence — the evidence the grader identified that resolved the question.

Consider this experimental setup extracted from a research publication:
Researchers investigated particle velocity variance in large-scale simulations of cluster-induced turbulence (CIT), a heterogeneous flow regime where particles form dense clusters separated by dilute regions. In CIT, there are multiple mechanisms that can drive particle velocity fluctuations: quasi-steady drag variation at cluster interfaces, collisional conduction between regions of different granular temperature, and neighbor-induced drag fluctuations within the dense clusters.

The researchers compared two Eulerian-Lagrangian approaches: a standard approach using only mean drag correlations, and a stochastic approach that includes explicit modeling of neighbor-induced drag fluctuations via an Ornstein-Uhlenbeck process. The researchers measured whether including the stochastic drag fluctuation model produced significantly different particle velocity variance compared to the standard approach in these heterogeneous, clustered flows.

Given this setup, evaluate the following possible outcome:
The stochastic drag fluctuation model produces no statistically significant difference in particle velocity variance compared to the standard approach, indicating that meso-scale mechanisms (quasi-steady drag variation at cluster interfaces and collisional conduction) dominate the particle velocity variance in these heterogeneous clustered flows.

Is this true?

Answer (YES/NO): YES